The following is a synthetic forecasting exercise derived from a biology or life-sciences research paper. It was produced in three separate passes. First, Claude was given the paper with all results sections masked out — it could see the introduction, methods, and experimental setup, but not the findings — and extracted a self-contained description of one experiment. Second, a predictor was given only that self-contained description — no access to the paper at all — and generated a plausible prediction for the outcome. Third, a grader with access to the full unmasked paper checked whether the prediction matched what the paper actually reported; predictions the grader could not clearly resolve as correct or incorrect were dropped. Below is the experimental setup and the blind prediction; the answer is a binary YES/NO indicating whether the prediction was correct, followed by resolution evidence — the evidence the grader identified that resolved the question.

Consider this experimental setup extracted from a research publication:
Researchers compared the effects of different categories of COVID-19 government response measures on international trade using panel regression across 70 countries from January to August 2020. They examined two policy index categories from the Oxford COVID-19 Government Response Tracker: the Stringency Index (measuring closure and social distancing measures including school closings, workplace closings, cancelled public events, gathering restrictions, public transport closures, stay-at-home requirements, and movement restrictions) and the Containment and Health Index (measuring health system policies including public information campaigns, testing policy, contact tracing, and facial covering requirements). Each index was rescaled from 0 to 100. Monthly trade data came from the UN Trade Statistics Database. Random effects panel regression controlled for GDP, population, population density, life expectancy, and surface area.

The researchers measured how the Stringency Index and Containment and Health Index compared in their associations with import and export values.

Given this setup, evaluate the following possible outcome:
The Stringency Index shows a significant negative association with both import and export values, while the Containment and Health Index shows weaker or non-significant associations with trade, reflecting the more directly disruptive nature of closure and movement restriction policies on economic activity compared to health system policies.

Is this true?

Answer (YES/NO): NO